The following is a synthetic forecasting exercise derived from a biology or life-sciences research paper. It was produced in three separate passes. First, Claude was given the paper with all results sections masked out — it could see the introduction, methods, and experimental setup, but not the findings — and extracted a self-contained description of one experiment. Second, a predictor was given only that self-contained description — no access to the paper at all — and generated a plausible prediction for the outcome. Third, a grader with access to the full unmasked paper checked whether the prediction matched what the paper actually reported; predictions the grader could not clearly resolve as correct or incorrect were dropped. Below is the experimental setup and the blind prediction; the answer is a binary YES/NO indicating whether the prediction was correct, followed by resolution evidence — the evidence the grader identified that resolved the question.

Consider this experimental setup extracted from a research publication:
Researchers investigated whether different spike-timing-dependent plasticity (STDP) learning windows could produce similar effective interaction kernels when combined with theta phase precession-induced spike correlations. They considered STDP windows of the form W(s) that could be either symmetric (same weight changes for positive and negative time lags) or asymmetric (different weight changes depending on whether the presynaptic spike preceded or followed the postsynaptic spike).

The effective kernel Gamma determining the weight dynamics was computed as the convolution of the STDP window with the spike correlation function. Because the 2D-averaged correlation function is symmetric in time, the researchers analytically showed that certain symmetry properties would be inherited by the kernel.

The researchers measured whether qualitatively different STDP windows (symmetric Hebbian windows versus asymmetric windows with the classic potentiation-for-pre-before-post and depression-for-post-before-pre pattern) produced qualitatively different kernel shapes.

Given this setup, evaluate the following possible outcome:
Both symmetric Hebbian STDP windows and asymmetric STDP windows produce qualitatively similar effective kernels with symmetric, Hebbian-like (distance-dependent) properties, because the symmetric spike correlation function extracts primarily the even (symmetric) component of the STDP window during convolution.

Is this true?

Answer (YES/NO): YES